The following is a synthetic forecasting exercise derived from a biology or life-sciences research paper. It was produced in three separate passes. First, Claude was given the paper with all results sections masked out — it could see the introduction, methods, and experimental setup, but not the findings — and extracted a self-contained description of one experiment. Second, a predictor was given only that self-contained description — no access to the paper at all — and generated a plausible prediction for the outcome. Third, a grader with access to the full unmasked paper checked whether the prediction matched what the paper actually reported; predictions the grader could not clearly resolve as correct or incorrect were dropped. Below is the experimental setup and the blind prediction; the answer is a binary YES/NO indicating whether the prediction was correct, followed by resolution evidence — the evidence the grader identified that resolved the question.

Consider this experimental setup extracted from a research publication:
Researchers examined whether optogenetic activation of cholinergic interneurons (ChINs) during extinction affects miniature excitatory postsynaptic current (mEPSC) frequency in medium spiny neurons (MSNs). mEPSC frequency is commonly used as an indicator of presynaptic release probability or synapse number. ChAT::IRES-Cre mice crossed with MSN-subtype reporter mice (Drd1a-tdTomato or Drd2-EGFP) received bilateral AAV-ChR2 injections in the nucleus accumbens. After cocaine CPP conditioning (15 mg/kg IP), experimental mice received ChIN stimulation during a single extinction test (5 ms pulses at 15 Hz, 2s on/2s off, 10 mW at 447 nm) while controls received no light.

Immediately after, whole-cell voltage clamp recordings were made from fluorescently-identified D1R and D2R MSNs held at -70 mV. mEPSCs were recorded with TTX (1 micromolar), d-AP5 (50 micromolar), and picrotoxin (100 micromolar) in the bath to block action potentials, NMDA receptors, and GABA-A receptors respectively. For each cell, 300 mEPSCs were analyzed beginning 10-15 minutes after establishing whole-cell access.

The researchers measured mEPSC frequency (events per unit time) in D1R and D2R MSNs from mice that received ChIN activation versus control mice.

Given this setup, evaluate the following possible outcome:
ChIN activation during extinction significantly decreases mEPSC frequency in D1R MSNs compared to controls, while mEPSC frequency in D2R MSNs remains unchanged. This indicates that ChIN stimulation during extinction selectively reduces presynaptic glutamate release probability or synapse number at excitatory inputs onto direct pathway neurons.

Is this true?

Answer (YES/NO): NO